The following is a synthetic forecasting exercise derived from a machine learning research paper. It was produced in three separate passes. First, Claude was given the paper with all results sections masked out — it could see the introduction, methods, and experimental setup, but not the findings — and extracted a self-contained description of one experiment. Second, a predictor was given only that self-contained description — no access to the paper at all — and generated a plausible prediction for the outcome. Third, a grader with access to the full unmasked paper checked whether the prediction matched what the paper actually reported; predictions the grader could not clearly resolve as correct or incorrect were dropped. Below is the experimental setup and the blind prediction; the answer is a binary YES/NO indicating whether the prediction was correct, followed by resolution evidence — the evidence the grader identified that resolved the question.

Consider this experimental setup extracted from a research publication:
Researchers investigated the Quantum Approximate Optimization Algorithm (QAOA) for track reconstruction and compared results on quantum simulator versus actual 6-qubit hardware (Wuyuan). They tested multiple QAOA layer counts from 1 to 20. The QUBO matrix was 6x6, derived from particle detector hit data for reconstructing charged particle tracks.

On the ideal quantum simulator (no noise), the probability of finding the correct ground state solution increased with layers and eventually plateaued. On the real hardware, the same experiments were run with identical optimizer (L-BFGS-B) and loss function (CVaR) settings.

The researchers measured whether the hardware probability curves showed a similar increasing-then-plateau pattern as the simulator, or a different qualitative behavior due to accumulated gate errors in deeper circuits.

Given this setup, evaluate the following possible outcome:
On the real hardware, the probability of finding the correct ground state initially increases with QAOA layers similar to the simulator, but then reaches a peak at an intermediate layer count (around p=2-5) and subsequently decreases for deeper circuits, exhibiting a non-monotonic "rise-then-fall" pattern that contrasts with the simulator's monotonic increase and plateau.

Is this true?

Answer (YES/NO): NO